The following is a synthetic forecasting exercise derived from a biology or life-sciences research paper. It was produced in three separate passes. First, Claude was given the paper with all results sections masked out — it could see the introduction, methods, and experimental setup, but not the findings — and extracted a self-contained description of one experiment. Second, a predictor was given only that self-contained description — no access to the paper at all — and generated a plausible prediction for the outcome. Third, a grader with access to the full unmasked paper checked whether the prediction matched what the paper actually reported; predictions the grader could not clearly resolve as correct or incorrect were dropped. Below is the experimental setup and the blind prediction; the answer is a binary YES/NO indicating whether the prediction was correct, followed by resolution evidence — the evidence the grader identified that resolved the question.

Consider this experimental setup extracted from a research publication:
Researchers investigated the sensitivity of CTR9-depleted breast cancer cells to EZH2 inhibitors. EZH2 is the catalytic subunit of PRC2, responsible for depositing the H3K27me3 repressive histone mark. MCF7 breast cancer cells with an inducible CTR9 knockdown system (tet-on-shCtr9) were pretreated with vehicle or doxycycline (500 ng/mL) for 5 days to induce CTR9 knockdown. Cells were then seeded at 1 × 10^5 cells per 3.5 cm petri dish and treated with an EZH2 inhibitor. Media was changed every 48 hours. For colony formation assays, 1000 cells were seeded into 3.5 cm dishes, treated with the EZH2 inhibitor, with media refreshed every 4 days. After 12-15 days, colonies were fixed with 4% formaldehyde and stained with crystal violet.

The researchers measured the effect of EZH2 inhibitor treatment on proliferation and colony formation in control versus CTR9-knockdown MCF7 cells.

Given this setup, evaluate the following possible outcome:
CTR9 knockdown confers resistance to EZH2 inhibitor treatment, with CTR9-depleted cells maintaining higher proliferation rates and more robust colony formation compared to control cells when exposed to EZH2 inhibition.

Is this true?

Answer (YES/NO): NO